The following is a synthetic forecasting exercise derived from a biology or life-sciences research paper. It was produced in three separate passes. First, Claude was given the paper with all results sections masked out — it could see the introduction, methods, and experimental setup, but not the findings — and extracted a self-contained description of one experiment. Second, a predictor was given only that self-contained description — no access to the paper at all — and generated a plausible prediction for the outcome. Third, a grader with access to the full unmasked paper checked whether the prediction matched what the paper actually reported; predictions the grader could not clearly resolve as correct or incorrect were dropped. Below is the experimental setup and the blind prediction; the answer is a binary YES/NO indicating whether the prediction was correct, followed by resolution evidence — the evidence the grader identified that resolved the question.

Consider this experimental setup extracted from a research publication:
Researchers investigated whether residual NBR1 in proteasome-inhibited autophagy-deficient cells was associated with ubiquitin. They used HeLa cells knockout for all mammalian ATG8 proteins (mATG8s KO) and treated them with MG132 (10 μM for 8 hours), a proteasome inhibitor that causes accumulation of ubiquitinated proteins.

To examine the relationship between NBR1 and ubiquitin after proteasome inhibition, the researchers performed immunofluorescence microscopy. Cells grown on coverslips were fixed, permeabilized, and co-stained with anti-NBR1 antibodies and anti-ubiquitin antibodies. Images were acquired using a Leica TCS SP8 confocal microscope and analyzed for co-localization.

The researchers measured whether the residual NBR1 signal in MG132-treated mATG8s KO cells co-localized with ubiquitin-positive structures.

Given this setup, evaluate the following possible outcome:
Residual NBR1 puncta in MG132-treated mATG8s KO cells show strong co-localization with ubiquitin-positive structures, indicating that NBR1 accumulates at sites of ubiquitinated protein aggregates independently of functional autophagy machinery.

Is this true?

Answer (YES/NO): YES